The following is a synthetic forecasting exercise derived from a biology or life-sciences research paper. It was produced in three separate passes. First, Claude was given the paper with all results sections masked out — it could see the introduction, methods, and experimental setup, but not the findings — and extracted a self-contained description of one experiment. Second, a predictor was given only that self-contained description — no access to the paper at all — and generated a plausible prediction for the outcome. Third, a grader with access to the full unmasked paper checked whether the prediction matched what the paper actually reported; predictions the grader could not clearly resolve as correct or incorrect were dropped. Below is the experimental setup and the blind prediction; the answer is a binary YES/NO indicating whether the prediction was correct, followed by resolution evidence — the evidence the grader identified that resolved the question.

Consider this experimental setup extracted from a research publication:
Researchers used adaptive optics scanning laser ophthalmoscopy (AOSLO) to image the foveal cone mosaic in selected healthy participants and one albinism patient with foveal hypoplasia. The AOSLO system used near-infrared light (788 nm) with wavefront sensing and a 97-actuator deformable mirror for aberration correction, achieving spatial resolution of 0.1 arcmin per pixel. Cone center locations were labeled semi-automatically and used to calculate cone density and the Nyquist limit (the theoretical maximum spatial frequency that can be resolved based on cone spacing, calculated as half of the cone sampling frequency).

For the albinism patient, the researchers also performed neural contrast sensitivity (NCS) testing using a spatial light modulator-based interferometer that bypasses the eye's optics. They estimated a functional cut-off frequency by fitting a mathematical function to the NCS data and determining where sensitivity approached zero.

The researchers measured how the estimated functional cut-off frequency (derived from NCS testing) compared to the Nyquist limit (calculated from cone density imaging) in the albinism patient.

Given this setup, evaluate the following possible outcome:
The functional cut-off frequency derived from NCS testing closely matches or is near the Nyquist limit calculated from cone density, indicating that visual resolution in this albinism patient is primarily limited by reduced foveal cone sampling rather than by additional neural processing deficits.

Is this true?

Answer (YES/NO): NO